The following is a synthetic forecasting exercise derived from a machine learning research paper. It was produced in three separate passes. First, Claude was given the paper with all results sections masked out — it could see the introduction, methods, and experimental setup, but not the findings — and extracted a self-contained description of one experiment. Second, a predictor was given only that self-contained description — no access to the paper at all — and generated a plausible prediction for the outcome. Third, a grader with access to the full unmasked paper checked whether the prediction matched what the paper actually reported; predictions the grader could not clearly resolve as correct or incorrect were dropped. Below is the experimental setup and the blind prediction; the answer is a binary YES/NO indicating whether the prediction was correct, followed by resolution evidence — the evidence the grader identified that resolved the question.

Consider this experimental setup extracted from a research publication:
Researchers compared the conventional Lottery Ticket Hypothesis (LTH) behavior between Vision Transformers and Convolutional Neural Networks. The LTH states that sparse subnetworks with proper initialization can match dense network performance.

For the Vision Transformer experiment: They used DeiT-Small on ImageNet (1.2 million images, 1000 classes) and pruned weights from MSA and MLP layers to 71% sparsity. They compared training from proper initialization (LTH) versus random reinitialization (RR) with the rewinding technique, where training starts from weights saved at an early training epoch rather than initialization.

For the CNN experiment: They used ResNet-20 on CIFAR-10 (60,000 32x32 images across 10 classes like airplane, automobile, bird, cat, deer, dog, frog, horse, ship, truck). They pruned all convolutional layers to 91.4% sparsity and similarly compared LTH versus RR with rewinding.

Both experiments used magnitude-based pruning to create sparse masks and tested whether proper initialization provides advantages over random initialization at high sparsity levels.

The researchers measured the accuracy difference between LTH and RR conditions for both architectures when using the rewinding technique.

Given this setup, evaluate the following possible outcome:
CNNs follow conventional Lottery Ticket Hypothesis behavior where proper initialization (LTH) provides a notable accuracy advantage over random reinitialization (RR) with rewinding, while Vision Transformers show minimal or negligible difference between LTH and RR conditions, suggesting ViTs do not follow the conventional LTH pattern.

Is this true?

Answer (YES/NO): NO